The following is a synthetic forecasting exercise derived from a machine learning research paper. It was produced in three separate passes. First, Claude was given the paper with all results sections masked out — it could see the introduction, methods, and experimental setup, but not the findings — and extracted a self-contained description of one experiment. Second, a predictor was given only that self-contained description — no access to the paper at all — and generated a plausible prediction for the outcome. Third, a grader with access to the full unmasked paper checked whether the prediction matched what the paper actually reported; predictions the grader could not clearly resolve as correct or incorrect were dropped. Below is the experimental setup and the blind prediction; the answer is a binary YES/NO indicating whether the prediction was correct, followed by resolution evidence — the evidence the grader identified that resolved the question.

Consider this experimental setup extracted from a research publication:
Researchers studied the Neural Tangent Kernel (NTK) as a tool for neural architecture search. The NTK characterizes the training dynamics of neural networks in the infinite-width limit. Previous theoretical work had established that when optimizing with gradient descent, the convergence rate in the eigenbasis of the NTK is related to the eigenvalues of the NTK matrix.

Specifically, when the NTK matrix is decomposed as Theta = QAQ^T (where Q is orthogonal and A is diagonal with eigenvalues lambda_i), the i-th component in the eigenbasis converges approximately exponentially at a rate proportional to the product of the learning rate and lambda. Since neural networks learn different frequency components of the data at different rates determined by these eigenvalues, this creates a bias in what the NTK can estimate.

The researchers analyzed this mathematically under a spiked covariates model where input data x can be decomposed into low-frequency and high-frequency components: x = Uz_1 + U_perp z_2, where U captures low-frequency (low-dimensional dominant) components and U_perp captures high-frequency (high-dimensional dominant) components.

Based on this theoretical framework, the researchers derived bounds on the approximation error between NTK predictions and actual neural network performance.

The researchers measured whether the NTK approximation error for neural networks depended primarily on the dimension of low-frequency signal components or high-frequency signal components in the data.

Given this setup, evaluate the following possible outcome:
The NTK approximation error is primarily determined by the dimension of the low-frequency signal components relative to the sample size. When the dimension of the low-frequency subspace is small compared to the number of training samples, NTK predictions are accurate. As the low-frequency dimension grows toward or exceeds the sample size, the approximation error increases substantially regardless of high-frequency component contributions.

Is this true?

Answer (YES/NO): YES